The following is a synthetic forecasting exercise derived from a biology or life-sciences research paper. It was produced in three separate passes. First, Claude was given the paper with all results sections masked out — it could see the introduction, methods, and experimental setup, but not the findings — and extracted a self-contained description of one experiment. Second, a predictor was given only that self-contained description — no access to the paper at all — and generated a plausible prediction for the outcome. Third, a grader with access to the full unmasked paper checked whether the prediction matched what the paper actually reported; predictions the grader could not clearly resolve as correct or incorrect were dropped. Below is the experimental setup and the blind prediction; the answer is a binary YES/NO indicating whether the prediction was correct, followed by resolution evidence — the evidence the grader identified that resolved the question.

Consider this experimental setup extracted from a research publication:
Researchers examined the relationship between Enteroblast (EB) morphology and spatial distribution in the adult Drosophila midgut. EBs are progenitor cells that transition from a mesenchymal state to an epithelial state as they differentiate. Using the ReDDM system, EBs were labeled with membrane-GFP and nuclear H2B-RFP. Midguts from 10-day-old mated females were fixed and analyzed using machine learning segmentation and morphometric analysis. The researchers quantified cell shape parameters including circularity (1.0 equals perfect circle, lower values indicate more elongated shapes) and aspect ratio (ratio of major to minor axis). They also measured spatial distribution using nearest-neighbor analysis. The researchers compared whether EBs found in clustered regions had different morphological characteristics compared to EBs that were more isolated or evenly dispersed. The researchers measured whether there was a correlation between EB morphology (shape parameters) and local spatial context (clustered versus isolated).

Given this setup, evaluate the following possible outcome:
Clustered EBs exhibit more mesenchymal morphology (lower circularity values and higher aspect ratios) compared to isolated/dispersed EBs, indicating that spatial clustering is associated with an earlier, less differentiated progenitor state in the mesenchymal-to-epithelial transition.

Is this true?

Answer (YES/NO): NO